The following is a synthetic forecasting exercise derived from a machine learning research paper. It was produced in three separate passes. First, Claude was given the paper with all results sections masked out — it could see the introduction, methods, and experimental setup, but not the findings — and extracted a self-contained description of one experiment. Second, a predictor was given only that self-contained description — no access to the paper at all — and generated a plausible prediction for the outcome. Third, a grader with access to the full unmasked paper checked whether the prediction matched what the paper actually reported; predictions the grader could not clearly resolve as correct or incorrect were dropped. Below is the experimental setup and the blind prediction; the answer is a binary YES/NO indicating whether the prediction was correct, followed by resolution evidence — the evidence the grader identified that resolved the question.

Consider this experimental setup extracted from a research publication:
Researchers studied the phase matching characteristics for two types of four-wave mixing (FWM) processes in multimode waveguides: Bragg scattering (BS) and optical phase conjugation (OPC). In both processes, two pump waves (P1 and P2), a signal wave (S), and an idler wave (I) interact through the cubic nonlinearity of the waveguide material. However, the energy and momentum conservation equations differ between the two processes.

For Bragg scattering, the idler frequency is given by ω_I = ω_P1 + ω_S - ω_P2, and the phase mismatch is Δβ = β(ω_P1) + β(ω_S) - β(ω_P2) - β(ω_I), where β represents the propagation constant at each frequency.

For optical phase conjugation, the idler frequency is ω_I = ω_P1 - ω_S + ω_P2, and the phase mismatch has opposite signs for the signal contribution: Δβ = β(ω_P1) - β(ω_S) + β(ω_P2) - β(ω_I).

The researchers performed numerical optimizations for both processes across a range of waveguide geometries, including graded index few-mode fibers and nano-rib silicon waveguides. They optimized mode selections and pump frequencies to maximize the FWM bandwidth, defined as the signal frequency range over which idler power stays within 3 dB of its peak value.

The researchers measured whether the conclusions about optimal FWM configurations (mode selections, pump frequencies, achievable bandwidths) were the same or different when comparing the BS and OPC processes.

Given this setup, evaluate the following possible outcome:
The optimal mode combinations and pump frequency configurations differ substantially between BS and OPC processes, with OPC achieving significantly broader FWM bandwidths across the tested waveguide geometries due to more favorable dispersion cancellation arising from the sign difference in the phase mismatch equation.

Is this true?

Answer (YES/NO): NO